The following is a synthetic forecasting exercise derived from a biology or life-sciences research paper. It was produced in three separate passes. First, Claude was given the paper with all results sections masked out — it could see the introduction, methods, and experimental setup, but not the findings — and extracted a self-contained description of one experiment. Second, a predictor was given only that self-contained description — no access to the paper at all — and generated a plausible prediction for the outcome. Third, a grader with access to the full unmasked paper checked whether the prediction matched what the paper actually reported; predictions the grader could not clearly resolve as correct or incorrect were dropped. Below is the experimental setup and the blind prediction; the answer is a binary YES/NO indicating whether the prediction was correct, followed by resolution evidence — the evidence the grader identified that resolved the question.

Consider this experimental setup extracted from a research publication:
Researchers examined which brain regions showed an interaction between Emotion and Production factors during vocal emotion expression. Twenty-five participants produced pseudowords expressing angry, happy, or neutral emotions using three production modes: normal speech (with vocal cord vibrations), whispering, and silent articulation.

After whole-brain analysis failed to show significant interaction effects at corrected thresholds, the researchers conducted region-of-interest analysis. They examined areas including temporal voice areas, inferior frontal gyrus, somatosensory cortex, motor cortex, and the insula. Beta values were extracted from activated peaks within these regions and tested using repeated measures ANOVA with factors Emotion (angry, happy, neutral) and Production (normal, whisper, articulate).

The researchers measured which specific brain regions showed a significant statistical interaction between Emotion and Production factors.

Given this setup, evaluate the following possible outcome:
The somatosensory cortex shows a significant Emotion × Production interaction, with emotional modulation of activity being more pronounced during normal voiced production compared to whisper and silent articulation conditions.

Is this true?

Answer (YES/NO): NO